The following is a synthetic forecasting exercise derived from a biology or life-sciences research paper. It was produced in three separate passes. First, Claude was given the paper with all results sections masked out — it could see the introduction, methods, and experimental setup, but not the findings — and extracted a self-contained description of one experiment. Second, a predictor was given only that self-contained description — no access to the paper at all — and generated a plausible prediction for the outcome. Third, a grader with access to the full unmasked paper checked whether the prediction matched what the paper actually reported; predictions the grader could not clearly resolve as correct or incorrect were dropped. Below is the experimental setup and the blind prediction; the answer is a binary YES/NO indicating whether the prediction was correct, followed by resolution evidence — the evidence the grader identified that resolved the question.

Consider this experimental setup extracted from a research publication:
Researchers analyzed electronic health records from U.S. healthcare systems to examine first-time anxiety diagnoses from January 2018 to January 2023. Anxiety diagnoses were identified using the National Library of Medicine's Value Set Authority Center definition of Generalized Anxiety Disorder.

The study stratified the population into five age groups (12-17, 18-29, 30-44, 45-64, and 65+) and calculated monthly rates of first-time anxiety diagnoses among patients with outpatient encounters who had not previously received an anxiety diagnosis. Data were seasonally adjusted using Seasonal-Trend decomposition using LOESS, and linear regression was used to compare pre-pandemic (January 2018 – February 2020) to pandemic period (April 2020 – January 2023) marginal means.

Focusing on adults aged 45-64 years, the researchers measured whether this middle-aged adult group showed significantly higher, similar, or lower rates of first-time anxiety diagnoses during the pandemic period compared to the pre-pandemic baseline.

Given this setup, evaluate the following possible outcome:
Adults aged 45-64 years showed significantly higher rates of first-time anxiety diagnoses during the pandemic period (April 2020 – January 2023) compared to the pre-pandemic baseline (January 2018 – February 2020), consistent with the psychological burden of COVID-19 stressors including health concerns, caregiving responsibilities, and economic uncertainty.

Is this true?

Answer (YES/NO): NO